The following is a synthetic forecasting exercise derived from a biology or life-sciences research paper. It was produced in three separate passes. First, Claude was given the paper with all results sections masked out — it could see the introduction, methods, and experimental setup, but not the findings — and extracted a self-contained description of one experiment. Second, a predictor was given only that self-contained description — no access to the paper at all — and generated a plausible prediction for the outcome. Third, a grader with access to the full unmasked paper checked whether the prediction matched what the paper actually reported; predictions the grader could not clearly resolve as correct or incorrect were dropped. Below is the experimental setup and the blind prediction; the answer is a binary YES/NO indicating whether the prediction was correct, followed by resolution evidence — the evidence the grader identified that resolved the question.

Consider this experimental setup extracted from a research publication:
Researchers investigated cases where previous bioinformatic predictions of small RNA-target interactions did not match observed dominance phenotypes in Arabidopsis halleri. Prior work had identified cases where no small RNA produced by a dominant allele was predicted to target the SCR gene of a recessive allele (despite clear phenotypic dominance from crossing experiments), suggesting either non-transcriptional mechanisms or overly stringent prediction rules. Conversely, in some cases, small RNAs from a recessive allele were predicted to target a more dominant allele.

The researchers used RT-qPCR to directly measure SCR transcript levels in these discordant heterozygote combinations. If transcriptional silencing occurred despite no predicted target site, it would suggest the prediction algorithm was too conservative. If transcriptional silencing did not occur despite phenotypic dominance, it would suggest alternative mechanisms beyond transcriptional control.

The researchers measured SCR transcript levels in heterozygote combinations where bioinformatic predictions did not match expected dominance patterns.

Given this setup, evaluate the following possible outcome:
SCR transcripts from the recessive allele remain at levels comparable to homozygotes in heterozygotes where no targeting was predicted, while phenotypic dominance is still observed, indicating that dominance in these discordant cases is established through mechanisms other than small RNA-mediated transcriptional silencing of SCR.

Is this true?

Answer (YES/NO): NO